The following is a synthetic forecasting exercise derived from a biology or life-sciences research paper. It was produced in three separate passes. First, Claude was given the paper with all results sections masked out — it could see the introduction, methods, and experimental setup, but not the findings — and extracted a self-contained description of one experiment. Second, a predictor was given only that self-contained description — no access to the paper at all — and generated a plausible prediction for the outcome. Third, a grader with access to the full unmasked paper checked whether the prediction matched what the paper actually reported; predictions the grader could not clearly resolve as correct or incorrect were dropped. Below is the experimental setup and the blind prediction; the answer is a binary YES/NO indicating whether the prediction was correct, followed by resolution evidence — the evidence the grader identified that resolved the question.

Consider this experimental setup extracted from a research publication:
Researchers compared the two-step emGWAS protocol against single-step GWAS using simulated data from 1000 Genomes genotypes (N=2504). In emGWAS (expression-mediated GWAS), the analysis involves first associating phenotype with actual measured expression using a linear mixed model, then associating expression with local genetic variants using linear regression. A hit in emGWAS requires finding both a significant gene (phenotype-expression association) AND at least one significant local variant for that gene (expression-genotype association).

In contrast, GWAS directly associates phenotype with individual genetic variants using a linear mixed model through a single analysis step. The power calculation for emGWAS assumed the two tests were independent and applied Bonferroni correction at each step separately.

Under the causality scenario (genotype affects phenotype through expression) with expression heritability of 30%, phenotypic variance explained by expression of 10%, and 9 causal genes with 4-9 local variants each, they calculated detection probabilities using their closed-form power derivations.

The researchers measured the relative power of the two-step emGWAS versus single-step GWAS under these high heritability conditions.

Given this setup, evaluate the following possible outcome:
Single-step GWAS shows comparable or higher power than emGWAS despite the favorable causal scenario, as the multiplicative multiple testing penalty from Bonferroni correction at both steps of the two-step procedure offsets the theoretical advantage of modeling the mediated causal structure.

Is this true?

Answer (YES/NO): NO